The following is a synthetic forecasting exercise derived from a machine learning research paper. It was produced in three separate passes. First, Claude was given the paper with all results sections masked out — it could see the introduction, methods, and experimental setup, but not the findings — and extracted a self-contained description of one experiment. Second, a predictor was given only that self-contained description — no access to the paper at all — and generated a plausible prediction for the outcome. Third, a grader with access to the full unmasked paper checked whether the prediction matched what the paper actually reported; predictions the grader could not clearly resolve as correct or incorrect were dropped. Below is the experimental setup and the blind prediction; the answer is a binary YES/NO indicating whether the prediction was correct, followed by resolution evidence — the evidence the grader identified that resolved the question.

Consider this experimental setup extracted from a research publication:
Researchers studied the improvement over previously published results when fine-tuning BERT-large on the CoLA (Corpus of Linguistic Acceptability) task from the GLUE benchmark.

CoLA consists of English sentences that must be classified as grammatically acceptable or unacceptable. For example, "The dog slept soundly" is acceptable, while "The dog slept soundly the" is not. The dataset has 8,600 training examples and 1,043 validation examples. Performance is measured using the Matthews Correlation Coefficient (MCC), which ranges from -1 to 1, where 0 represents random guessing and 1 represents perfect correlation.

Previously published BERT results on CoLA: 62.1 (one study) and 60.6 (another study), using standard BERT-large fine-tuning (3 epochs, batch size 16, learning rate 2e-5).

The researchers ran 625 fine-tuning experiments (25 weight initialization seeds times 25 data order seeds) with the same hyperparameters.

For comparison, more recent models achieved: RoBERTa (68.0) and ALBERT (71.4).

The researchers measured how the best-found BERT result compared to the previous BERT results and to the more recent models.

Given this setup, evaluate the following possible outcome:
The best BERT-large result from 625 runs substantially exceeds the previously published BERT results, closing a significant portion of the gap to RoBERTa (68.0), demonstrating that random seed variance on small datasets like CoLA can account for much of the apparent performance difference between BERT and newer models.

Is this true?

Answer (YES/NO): YES